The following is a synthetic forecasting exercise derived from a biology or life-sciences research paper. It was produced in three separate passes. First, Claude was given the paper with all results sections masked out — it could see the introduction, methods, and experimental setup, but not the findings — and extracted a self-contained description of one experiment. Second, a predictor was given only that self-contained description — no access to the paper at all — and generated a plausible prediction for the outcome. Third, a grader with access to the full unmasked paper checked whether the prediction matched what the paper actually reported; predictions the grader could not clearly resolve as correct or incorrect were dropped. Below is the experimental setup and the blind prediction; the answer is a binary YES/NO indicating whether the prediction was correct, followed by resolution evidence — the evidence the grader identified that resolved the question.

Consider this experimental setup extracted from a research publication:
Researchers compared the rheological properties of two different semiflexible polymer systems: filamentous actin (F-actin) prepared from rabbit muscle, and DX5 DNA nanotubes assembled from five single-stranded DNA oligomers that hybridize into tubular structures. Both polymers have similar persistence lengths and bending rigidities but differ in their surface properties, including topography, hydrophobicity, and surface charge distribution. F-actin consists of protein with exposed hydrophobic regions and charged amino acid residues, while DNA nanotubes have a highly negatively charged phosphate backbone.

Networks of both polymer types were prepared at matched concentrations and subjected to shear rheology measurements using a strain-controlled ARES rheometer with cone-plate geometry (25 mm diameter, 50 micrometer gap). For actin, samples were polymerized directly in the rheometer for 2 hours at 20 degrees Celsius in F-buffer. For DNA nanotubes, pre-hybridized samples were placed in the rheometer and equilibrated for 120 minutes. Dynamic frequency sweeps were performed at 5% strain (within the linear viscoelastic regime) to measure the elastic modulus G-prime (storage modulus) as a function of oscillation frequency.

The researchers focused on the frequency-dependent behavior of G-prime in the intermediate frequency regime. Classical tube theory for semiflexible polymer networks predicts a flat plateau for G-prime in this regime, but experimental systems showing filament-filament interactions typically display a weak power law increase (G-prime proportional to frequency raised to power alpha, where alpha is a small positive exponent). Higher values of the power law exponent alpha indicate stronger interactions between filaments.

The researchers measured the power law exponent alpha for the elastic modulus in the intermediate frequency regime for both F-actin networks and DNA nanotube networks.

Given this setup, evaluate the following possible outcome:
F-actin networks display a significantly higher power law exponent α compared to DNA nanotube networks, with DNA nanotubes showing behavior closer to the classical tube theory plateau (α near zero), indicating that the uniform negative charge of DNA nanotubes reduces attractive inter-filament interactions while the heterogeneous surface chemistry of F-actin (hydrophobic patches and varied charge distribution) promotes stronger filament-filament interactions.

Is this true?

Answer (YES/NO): NO